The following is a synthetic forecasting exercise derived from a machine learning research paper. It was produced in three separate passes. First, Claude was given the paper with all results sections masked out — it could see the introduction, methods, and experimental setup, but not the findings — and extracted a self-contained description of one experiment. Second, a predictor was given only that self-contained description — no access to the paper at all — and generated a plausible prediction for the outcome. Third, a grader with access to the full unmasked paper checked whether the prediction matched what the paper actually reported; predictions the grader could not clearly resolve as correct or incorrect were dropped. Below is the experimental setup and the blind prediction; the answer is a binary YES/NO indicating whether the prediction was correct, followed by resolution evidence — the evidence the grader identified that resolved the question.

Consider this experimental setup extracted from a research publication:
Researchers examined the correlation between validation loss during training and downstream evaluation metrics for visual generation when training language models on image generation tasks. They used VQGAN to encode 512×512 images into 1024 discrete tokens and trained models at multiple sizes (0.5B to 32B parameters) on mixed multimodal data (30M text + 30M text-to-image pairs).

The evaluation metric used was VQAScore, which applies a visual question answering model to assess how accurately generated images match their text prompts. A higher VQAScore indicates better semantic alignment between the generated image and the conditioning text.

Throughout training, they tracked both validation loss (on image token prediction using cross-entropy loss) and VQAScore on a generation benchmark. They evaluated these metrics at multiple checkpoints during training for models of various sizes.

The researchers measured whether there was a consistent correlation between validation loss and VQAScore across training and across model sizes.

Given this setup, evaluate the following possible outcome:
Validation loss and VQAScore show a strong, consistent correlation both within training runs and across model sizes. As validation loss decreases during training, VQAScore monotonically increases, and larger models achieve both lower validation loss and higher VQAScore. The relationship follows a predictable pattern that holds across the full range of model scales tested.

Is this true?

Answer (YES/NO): YES